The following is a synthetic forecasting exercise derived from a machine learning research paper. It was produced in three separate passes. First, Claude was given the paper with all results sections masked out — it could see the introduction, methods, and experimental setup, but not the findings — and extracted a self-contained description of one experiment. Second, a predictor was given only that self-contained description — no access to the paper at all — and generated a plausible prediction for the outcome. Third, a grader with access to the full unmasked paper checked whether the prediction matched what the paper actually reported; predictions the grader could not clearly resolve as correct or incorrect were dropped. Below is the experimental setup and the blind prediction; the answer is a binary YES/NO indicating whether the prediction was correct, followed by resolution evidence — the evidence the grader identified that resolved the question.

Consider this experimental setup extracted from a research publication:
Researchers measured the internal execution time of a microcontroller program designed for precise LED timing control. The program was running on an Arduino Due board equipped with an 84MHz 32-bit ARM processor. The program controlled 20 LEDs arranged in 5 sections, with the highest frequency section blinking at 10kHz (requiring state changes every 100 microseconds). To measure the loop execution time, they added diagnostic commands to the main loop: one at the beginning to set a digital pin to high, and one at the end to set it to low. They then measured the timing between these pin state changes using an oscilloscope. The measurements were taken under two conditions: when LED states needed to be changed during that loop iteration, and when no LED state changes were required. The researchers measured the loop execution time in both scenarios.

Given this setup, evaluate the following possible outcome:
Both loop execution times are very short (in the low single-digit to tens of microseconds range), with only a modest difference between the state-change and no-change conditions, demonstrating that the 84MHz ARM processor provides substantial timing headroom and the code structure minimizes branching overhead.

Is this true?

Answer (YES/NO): NO